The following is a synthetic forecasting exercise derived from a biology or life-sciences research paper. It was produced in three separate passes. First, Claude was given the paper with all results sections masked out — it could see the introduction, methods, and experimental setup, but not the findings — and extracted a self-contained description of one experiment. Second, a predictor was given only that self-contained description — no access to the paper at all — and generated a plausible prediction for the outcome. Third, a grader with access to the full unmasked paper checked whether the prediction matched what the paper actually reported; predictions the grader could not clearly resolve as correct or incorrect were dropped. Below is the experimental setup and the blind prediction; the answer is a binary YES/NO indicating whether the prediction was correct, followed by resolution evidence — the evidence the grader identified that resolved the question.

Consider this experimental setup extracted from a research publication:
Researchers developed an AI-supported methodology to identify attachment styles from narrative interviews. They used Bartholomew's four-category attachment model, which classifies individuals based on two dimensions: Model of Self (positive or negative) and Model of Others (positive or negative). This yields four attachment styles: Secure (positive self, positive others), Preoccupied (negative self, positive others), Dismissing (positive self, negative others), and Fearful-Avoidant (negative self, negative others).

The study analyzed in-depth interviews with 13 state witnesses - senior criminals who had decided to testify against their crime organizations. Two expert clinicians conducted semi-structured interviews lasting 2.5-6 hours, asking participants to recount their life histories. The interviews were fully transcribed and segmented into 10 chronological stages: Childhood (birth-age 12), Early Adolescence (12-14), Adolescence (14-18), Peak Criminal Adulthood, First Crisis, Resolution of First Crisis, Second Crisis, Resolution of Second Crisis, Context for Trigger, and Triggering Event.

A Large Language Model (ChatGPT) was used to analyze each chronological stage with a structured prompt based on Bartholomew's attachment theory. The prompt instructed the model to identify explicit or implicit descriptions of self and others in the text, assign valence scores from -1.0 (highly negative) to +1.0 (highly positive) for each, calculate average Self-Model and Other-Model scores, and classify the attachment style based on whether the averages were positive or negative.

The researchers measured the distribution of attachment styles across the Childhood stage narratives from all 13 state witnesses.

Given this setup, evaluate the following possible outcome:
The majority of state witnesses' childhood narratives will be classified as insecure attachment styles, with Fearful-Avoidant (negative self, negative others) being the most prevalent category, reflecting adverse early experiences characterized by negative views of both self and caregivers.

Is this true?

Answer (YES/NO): YES